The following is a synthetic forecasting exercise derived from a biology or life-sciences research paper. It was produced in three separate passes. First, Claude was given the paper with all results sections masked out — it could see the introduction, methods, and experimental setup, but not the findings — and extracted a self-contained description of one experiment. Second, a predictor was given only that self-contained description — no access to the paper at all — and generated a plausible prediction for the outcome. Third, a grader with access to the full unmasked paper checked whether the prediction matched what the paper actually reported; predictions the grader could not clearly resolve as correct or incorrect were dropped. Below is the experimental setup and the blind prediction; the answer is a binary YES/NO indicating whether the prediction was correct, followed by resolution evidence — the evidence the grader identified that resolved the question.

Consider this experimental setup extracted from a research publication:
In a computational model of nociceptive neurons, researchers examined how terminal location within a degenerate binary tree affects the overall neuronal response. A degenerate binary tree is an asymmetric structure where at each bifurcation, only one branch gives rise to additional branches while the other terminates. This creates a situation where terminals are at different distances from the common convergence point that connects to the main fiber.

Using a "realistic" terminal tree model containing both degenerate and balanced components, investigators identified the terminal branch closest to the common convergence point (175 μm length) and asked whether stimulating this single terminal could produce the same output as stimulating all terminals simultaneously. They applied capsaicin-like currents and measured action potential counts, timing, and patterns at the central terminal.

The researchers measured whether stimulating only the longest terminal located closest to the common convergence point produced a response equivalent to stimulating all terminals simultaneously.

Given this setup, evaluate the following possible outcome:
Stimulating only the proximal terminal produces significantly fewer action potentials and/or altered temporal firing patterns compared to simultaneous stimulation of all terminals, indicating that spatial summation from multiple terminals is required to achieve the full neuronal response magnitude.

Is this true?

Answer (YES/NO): NO